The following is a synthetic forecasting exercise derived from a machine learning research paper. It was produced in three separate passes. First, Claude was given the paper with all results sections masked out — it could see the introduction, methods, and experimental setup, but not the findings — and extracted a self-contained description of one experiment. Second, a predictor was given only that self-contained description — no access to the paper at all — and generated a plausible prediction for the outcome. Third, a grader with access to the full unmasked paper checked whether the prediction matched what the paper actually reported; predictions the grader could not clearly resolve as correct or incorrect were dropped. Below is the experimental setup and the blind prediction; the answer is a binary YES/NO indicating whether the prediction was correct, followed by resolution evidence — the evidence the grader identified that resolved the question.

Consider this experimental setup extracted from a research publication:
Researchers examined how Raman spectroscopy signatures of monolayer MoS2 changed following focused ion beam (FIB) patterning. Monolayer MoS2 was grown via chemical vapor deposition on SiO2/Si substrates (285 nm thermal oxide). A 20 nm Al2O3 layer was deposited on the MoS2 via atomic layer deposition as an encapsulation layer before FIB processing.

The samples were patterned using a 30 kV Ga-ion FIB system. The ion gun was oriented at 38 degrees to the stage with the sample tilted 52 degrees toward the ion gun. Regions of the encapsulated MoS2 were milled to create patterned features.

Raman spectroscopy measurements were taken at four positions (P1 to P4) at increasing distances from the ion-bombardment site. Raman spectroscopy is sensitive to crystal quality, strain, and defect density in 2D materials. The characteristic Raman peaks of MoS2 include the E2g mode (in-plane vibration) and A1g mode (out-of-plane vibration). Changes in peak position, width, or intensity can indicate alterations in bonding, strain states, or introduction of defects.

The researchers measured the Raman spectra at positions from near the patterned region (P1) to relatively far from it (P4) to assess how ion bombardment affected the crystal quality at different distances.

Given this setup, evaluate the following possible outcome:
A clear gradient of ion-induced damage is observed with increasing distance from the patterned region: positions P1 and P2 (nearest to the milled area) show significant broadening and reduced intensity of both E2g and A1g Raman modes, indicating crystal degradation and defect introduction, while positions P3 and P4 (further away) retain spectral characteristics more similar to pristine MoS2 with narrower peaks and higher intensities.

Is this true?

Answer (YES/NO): NO